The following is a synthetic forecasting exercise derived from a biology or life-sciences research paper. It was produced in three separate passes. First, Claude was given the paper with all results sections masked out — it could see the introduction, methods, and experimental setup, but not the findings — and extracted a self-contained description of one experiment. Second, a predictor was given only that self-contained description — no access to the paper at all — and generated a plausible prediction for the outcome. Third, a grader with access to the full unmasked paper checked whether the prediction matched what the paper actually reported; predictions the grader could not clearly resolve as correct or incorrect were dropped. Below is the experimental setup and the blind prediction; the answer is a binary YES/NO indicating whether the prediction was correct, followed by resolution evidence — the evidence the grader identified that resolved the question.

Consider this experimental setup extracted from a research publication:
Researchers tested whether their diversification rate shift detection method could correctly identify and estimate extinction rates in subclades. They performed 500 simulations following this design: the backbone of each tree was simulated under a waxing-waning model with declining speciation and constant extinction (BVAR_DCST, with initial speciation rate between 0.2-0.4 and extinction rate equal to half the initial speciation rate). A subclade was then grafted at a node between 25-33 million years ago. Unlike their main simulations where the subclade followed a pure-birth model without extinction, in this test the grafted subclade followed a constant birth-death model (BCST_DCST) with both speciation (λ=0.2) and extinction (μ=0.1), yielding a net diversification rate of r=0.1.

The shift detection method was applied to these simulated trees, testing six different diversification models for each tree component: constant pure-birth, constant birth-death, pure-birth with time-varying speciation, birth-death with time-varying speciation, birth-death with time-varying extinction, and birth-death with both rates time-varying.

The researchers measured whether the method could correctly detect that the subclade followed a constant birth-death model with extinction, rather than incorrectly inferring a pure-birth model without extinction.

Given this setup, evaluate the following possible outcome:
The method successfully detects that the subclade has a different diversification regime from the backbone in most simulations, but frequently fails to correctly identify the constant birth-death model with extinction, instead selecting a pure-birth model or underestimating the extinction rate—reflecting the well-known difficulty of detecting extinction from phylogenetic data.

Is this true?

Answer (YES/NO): YES